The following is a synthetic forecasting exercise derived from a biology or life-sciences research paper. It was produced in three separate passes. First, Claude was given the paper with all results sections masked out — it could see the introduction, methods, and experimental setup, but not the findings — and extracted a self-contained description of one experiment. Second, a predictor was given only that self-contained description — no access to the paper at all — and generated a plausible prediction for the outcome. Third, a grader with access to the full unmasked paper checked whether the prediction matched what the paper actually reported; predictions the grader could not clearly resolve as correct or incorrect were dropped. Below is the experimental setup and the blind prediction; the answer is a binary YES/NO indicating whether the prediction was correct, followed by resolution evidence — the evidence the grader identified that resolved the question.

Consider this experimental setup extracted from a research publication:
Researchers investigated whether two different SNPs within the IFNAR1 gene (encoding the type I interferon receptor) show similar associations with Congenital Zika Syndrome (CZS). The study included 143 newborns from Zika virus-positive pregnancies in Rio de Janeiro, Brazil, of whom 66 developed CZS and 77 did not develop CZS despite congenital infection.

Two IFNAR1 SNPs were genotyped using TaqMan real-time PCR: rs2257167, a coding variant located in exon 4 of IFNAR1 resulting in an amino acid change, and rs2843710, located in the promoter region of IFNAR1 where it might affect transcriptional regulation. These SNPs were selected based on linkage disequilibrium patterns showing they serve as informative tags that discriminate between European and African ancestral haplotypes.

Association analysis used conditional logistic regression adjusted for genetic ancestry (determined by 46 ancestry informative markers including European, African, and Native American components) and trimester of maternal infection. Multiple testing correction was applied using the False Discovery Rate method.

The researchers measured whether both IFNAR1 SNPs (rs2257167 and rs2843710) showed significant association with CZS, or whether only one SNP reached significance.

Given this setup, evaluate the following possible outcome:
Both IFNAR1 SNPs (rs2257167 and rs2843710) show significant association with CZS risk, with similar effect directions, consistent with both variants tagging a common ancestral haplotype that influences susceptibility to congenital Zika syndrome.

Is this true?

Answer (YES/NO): NO